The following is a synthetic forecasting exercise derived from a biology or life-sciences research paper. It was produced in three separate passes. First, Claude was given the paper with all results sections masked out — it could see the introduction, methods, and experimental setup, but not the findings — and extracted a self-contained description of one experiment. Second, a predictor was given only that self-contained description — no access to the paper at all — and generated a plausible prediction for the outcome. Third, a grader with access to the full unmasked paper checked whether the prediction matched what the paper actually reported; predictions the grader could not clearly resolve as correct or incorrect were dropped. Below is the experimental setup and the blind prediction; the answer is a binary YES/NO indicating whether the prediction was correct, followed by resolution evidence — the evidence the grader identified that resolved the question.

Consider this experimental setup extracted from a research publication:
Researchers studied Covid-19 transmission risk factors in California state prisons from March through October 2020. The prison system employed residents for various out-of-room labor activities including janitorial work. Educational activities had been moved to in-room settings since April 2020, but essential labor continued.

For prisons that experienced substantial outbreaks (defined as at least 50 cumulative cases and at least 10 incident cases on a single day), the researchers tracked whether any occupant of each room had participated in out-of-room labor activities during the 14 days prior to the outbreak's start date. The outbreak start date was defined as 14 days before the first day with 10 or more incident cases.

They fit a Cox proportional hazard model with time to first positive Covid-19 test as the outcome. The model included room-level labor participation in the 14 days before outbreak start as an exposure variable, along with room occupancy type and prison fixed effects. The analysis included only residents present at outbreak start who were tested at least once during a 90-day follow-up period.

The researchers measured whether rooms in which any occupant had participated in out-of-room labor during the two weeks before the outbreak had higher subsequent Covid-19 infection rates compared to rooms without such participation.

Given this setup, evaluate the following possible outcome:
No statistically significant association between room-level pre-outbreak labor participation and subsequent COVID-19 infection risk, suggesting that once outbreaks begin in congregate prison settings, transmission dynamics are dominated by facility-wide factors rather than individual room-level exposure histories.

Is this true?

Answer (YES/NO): NO